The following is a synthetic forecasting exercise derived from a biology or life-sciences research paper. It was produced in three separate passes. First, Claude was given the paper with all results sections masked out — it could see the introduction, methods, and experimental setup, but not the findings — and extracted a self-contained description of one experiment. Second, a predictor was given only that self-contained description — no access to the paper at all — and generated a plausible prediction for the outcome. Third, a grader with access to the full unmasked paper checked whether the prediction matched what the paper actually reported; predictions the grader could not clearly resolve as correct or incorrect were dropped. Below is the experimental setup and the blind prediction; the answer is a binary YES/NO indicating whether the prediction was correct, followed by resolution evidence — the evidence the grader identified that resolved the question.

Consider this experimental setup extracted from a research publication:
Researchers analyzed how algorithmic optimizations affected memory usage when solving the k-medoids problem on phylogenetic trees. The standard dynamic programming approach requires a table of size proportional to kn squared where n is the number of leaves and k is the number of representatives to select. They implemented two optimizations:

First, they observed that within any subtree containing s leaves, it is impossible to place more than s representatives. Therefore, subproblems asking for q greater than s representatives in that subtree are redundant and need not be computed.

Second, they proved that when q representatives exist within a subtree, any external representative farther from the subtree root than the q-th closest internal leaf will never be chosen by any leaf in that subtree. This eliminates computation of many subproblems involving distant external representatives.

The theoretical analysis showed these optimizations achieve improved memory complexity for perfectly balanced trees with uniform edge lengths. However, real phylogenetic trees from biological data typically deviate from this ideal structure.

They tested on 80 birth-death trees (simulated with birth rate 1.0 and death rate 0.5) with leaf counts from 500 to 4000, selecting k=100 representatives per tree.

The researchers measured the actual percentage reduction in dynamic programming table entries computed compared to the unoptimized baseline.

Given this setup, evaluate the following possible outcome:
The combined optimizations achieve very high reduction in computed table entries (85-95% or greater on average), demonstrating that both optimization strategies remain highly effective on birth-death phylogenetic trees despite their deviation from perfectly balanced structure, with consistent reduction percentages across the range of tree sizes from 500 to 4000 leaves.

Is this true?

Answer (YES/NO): YES